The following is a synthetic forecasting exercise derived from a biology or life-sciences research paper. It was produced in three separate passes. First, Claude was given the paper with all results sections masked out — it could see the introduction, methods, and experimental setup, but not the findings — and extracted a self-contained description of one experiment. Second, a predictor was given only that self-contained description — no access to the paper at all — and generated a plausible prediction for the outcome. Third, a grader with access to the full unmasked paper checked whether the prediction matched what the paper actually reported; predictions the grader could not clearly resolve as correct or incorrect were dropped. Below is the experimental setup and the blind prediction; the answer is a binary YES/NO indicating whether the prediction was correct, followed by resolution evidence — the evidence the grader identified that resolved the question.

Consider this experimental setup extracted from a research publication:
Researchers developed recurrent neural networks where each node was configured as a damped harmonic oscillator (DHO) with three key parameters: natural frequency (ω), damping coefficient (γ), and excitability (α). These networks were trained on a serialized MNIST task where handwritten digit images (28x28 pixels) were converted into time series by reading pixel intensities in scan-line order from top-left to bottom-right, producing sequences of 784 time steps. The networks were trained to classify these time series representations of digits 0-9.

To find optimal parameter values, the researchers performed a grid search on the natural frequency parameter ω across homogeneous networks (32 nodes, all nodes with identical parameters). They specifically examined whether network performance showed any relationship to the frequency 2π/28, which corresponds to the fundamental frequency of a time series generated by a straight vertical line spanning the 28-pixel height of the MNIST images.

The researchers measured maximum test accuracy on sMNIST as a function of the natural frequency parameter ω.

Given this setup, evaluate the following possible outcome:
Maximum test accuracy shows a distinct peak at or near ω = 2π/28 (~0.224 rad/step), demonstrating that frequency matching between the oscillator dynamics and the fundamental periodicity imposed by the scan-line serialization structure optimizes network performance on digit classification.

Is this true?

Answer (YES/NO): YES